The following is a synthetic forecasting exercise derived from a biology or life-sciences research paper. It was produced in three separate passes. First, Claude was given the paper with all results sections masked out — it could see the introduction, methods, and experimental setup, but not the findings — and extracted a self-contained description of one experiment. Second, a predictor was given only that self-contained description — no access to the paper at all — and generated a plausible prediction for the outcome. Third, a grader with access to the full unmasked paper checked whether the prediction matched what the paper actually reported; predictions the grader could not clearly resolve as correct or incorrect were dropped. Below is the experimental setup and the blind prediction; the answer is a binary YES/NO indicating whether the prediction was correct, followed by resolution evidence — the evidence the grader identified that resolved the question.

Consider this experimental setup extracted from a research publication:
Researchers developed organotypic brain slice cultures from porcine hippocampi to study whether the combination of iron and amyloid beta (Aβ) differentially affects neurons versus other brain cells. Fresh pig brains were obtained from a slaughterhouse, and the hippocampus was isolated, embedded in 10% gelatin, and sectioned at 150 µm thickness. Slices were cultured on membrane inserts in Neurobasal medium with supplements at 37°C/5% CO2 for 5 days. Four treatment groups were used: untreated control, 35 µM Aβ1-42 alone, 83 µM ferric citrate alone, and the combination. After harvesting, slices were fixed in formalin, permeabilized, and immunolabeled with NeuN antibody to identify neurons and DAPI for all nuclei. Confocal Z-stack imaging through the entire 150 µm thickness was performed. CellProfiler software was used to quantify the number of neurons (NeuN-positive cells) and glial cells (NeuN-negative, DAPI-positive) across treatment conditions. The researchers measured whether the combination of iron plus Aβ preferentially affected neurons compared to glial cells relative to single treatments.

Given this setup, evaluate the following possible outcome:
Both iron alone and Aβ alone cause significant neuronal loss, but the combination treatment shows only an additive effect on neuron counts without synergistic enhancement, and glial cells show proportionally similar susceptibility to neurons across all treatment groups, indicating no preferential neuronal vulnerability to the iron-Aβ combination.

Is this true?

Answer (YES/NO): NO